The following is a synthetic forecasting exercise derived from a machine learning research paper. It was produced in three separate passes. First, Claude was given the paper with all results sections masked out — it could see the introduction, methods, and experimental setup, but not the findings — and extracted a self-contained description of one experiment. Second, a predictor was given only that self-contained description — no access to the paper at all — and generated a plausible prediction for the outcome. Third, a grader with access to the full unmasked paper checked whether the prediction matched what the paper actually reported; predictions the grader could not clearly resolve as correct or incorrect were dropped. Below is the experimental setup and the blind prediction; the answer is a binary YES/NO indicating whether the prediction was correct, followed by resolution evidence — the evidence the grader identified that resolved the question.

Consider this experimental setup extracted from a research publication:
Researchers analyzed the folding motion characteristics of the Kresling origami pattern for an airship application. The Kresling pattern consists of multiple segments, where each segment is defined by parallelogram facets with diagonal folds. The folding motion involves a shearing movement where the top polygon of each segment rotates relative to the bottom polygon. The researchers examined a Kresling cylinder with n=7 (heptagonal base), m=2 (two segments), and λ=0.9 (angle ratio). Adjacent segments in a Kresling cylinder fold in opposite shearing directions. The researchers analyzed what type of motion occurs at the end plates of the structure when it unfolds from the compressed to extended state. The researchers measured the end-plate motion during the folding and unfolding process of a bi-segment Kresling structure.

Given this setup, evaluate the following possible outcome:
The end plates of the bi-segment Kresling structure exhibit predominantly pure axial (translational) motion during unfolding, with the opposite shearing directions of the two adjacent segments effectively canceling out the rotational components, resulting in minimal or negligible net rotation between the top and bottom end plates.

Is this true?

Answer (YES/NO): YES